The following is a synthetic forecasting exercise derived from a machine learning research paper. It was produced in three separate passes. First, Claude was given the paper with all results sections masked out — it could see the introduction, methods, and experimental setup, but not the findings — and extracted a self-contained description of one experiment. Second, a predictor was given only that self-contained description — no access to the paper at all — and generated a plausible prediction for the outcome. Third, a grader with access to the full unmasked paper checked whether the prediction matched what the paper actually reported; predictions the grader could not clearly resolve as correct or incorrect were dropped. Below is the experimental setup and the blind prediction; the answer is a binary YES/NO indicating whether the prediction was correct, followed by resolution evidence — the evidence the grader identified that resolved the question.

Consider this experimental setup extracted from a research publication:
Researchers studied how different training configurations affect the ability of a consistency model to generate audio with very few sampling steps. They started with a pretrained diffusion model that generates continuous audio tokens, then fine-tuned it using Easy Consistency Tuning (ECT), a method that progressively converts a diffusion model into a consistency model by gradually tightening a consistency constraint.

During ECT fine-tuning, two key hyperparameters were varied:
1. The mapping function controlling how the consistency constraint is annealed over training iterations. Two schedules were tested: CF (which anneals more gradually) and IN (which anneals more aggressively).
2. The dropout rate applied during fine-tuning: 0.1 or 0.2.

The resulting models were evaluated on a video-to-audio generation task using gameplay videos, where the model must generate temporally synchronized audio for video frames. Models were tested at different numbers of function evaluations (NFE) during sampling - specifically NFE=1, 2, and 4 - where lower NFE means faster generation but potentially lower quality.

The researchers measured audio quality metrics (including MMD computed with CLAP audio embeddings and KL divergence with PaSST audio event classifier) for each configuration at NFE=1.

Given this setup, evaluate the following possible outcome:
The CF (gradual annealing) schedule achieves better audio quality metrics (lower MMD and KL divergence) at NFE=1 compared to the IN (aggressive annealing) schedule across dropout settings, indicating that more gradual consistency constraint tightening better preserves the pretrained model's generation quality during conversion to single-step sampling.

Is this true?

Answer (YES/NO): YES